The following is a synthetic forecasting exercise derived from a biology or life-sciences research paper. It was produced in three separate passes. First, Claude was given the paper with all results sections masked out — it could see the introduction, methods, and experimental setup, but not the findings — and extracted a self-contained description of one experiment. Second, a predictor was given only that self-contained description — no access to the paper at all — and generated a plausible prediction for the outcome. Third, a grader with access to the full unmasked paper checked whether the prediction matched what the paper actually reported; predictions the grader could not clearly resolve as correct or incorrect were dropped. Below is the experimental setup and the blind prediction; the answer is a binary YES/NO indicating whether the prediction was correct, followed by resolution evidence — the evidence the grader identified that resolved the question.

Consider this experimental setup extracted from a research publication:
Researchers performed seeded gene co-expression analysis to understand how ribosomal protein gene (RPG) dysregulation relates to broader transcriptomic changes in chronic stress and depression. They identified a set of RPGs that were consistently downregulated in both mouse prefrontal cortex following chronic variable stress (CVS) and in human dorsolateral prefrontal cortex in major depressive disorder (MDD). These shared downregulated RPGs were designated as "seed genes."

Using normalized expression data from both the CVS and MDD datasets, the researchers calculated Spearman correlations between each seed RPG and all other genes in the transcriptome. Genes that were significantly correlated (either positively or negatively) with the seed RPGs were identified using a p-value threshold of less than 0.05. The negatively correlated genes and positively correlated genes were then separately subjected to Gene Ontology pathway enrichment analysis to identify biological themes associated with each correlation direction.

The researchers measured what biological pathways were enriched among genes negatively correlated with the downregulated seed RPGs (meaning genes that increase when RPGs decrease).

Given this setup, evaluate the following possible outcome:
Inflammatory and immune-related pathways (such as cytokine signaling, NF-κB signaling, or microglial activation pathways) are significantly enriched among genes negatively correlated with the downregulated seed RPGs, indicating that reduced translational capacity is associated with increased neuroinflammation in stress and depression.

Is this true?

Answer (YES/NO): NO